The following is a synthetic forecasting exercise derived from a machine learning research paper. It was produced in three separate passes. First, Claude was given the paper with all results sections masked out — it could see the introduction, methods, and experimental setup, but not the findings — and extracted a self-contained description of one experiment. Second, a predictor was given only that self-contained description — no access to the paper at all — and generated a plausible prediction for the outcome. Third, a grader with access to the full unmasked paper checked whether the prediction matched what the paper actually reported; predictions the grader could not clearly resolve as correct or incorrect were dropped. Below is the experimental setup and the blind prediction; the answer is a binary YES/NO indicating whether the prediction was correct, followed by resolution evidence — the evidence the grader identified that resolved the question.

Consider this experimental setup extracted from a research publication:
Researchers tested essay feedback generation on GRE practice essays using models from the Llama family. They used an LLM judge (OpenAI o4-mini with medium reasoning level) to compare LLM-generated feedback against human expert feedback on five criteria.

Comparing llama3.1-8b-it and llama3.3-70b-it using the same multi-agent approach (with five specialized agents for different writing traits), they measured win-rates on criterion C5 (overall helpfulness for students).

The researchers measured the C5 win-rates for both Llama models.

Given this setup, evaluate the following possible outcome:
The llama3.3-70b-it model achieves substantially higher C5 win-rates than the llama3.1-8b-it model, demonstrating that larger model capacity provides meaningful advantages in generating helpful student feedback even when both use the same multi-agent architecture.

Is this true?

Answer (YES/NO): NO